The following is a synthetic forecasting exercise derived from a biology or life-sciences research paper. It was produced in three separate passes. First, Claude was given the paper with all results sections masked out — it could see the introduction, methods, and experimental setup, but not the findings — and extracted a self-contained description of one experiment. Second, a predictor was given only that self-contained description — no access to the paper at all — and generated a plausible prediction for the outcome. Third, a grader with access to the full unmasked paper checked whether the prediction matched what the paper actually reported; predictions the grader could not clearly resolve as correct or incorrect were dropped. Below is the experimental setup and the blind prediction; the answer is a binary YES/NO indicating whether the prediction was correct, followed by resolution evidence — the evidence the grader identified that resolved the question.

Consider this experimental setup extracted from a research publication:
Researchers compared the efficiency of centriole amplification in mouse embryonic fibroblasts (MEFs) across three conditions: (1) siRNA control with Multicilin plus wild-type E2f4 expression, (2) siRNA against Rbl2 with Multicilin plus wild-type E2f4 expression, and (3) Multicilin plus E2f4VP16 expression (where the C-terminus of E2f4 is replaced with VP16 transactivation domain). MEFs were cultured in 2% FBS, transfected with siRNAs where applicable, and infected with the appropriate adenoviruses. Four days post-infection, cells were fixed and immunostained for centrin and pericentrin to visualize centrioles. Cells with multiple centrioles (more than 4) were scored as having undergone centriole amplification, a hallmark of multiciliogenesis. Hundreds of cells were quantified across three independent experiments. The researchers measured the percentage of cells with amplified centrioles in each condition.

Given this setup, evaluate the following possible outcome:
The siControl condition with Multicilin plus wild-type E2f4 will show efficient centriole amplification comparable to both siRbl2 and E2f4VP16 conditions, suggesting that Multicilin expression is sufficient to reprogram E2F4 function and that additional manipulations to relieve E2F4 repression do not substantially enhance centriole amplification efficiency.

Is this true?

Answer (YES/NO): NO